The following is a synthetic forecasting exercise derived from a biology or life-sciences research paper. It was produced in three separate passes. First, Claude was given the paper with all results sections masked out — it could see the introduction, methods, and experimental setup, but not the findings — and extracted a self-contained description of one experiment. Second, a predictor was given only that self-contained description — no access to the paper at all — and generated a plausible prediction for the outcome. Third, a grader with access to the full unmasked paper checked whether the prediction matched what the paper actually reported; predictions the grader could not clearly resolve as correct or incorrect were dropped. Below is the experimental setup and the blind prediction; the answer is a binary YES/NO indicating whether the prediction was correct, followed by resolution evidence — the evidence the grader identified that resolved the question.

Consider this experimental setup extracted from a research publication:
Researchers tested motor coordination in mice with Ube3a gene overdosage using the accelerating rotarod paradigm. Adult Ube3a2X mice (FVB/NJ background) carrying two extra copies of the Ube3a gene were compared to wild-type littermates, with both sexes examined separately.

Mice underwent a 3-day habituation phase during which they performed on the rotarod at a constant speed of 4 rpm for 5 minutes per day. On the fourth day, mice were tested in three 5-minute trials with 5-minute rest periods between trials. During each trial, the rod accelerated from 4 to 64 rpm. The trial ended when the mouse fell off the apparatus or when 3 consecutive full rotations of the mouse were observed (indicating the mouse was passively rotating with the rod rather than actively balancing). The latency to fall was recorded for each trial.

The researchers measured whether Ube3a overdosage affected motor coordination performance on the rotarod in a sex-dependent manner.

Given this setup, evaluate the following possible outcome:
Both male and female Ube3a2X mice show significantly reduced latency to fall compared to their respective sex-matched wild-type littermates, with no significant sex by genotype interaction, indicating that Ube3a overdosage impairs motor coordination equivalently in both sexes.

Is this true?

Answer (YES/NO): YES